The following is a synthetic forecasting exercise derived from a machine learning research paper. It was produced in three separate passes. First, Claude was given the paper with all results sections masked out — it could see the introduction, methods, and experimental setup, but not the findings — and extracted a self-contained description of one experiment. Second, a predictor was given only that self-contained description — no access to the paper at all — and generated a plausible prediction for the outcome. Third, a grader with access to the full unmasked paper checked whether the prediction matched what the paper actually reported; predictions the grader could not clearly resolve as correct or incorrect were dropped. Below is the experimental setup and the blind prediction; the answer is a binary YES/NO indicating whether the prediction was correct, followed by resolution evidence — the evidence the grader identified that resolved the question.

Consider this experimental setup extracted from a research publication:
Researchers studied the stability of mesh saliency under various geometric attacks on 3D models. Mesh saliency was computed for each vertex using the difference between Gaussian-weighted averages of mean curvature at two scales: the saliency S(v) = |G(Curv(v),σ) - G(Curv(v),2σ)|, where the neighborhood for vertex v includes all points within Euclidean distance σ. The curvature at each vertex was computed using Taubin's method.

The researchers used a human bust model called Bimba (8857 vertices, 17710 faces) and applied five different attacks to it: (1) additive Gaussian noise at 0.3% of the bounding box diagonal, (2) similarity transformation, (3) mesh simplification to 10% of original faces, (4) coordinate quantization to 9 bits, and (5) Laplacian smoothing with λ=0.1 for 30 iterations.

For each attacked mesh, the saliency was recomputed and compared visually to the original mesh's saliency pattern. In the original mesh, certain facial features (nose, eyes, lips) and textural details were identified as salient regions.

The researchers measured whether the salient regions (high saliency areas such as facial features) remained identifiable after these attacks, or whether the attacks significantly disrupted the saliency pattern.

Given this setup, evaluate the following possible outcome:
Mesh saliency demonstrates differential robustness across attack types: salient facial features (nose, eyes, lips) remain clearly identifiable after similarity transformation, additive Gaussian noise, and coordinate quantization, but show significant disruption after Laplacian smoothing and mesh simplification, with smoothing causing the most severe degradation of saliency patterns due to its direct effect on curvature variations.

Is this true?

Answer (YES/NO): NO